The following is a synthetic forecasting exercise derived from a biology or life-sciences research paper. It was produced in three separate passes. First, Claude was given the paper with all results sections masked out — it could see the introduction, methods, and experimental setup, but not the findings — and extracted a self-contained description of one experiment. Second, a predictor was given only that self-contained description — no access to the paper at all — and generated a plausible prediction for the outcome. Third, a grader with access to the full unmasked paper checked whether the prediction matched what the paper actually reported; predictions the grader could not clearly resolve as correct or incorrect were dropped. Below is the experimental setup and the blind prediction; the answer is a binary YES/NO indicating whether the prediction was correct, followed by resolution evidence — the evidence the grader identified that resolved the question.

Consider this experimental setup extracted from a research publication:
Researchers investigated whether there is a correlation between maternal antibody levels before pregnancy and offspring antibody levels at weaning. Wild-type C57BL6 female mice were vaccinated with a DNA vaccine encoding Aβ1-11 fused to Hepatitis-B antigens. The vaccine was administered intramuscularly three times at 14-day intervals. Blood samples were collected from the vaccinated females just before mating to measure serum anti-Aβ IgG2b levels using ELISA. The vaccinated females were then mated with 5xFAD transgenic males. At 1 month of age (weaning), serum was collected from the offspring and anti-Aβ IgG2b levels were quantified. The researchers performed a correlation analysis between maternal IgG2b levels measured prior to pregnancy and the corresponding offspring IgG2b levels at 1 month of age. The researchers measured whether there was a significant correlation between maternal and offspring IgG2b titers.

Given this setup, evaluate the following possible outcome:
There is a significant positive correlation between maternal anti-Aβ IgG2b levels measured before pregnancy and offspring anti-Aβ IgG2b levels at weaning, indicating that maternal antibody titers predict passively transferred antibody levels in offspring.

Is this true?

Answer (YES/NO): YES